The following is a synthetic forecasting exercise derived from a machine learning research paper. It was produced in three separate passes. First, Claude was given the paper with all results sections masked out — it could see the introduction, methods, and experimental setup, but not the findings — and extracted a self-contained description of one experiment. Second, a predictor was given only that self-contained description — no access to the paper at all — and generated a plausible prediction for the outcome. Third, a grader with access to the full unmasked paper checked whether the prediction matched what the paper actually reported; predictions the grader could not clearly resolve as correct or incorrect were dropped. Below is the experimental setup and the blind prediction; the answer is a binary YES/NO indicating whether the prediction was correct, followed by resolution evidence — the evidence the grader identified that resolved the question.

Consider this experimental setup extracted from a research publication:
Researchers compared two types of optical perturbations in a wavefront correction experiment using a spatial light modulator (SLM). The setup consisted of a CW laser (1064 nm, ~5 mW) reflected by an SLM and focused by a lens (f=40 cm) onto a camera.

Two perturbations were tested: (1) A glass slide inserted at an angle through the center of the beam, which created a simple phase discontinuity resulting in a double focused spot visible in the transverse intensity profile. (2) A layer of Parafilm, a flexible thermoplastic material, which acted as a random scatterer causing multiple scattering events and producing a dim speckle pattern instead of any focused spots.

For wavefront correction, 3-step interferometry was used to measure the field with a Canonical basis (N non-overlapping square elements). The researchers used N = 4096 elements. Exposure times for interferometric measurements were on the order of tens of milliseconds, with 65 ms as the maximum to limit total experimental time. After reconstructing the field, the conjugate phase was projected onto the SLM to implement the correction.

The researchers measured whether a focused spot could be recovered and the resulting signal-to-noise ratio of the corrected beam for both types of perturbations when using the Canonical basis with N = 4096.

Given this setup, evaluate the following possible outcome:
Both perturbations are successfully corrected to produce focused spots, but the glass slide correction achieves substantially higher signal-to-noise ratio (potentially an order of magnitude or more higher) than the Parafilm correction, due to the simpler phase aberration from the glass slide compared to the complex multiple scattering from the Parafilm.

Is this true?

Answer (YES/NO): NO